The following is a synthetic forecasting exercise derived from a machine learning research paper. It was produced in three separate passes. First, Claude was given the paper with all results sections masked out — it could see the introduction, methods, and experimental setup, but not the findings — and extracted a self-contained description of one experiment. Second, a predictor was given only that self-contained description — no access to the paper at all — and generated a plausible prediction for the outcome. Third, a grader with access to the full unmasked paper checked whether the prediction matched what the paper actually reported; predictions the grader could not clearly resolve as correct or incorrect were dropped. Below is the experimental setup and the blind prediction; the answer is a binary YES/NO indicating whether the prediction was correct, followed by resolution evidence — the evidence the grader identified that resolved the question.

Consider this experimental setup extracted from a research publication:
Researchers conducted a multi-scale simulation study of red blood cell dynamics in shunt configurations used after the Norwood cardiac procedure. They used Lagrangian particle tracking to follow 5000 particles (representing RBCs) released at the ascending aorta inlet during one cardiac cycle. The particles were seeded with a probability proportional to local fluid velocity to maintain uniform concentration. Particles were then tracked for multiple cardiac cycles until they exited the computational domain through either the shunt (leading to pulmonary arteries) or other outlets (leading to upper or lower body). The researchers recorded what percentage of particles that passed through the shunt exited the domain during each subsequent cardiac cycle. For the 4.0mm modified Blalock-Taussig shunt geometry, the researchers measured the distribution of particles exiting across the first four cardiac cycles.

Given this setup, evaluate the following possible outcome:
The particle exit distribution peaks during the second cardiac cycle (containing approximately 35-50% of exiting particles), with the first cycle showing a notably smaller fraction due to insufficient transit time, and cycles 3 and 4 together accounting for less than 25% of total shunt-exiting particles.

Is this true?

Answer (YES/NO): NO